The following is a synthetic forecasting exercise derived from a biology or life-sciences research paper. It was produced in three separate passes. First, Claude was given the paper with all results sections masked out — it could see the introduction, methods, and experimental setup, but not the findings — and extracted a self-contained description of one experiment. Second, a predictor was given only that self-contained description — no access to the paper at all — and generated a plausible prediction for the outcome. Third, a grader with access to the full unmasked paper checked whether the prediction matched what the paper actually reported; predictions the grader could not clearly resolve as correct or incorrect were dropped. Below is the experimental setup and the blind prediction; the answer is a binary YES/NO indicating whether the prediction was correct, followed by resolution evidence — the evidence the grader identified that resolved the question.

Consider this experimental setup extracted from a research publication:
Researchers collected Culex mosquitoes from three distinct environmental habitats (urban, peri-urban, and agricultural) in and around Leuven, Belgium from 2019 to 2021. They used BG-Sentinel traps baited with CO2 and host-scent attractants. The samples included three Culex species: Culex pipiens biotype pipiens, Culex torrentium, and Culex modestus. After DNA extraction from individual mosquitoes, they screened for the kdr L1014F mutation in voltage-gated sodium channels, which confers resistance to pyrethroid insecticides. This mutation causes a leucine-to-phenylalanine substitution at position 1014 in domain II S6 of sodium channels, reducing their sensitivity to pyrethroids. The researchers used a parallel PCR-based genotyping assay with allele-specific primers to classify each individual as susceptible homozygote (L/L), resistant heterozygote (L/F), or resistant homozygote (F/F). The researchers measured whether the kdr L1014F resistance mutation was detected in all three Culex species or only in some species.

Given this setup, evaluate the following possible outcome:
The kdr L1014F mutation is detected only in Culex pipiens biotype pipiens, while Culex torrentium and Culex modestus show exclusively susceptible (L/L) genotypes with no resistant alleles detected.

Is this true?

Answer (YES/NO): NO